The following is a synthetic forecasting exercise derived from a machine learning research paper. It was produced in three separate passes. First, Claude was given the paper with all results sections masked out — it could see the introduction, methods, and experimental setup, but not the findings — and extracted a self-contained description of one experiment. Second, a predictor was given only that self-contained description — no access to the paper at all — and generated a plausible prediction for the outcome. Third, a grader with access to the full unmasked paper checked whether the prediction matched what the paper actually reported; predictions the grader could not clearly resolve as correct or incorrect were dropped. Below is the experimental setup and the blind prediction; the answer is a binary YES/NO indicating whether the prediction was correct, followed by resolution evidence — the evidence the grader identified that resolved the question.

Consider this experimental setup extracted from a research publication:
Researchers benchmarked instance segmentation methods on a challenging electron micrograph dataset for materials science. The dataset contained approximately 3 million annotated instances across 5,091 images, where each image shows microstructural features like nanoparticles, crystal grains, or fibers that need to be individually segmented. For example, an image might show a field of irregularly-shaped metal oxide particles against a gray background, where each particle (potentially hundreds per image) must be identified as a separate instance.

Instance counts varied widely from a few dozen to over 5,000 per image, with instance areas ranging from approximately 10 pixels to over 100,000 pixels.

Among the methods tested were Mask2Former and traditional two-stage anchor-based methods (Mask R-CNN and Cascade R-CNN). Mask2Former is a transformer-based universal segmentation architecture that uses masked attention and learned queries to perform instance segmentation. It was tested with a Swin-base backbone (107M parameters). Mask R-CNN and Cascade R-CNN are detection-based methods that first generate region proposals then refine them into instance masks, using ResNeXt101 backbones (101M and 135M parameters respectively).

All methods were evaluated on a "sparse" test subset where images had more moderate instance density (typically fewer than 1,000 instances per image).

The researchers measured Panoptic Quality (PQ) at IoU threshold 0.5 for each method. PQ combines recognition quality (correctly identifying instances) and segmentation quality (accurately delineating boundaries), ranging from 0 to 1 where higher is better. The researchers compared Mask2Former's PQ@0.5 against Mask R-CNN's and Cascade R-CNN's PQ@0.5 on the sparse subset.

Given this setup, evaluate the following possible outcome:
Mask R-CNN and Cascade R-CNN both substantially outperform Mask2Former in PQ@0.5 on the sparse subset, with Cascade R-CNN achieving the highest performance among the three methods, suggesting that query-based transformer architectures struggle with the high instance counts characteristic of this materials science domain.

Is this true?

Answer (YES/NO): YES